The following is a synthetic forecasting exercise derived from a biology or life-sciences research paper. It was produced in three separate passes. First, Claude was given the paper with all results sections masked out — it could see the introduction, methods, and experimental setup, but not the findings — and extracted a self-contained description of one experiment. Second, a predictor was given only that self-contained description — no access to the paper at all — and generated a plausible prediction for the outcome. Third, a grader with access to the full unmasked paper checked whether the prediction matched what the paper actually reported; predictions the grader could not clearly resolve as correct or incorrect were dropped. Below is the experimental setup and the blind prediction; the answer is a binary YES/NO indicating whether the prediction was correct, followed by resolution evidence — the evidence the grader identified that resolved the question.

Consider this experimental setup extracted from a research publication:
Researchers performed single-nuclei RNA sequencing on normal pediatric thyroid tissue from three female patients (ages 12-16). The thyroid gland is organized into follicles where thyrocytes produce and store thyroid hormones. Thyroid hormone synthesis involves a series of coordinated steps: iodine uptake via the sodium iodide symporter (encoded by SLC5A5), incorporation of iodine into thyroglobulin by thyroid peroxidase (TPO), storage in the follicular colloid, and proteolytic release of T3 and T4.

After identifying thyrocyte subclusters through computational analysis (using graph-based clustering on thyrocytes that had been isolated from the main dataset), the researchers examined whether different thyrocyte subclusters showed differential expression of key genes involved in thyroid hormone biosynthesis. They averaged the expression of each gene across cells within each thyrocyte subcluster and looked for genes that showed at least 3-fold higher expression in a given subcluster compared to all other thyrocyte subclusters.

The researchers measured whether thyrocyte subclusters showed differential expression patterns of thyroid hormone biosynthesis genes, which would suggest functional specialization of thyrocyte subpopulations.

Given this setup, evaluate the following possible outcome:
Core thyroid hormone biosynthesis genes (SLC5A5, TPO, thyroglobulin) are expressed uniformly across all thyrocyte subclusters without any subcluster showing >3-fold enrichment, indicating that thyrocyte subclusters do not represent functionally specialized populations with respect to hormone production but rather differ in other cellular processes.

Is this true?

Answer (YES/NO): NO